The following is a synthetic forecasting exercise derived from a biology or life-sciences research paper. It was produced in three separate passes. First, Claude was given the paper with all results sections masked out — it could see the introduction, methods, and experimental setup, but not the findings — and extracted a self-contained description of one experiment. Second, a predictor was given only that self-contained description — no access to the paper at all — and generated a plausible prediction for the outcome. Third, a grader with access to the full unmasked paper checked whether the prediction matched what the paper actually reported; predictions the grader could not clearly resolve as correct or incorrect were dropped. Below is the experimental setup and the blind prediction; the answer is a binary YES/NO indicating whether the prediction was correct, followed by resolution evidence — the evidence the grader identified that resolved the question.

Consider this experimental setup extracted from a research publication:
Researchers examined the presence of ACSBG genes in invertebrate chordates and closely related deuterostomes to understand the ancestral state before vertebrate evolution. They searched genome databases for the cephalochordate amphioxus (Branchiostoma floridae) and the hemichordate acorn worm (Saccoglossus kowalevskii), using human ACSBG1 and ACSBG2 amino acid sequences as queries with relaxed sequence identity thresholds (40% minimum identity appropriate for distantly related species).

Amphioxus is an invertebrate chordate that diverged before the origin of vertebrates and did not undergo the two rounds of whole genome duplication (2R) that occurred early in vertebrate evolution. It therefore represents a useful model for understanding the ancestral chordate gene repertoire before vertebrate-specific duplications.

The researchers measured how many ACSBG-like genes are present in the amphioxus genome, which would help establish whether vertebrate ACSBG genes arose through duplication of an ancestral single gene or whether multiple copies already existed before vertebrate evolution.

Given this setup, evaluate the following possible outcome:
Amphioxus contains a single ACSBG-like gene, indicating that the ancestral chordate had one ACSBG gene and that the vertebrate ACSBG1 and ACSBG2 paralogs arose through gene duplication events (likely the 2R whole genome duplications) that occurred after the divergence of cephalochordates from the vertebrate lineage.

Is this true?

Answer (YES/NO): YES